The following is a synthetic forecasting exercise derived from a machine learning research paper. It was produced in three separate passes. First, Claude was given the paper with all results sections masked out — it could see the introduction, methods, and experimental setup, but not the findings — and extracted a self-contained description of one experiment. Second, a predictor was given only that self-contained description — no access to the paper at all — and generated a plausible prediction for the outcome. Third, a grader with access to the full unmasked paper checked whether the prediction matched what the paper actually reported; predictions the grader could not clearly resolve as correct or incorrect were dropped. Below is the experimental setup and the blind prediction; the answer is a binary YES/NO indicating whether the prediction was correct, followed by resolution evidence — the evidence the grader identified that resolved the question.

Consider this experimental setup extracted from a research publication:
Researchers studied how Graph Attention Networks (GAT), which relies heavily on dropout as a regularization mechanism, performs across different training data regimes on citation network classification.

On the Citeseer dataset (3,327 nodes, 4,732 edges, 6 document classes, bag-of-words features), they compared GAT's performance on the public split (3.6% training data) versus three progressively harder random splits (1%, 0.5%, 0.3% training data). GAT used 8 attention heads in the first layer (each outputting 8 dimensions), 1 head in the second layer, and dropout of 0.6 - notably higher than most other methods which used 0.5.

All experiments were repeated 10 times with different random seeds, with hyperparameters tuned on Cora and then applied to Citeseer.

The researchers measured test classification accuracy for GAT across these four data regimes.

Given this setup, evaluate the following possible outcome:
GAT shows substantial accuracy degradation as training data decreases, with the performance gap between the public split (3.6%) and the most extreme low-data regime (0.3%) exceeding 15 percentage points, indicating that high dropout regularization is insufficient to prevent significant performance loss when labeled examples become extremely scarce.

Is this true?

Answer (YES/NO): YES